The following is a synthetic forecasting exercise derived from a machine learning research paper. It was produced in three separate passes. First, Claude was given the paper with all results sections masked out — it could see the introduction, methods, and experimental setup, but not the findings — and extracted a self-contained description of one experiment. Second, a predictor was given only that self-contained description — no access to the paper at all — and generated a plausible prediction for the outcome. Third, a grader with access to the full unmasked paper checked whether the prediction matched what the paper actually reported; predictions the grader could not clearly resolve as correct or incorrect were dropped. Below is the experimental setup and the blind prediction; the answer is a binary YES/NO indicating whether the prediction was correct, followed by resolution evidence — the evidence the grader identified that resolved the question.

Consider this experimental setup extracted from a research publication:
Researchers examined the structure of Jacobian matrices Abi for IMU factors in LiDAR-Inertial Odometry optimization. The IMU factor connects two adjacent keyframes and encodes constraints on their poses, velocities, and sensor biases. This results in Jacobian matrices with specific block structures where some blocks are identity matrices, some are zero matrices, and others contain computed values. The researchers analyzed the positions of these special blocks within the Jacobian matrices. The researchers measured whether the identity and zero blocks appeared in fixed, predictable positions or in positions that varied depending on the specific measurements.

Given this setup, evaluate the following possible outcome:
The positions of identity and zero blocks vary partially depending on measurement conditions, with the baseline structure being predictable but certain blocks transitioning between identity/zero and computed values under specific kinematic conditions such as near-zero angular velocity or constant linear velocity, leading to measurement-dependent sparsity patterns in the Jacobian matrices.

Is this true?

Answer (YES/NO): NO